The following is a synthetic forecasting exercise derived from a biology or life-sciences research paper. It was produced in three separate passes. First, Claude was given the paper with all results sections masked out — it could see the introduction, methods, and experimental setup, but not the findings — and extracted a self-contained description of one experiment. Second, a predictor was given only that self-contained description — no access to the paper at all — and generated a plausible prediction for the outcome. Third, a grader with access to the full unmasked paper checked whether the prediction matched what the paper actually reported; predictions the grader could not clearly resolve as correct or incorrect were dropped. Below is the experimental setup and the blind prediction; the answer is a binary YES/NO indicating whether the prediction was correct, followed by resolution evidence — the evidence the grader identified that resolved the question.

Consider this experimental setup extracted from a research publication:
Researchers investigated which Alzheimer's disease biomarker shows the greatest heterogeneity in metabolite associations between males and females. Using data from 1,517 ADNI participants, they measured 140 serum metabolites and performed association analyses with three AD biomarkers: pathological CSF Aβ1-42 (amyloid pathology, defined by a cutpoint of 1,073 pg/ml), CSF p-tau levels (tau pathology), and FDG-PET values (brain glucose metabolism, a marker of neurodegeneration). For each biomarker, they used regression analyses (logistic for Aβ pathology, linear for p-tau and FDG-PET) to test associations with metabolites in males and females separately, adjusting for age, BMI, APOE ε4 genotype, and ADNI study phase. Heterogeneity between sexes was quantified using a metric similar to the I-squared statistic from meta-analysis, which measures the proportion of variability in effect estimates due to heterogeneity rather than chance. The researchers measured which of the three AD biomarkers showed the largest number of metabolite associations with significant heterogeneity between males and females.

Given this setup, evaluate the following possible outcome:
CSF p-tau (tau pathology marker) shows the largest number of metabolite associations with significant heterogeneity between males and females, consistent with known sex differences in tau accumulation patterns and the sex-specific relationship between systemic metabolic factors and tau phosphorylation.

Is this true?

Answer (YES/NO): YES